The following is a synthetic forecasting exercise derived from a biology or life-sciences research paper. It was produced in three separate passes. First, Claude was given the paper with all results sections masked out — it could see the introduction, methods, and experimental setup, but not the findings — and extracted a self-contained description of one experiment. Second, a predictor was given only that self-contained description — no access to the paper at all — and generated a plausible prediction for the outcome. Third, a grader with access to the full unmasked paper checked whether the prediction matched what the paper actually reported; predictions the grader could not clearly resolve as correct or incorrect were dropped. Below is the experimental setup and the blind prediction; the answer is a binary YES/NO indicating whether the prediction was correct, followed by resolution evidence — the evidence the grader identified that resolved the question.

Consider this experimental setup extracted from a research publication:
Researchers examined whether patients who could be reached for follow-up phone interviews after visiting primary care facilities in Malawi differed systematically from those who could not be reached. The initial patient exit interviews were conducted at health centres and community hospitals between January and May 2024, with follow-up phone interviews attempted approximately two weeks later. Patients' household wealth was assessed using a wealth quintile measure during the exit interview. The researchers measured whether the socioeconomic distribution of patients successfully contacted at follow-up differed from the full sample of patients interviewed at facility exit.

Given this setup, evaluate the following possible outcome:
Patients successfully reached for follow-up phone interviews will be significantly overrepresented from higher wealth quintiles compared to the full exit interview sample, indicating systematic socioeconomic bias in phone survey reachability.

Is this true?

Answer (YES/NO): YES